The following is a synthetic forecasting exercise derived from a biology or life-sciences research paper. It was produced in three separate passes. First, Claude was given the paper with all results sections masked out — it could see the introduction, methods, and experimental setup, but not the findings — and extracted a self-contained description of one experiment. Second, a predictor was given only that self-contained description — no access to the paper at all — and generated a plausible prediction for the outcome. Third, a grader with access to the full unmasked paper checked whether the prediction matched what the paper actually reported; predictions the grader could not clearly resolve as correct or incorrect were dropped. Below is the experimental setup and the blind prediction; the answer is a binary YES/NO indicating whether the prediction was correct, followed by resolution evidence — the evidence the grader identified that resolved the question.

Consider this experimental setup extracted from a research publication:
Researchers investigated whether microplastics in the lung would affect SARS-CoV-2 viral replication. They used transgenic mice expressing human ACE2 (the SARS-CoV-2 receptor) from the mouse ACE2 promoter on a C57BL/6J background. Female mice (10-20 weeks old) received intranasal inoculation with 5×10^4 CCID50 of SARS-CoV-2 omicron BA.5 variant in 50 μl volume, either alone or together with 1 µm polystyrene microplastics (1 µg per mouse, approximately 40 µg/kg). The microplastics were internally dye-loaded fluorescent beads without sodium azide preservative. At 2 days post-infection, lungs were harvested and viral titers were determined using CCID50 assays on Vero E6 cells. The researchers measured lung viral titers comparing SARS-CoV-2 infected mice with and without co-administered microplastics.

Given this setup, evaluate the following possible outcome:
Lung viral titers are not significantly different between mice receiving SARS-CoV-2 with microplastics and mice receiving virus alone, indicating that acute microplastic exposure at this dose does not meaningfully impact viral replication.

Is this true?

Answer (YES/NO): YES